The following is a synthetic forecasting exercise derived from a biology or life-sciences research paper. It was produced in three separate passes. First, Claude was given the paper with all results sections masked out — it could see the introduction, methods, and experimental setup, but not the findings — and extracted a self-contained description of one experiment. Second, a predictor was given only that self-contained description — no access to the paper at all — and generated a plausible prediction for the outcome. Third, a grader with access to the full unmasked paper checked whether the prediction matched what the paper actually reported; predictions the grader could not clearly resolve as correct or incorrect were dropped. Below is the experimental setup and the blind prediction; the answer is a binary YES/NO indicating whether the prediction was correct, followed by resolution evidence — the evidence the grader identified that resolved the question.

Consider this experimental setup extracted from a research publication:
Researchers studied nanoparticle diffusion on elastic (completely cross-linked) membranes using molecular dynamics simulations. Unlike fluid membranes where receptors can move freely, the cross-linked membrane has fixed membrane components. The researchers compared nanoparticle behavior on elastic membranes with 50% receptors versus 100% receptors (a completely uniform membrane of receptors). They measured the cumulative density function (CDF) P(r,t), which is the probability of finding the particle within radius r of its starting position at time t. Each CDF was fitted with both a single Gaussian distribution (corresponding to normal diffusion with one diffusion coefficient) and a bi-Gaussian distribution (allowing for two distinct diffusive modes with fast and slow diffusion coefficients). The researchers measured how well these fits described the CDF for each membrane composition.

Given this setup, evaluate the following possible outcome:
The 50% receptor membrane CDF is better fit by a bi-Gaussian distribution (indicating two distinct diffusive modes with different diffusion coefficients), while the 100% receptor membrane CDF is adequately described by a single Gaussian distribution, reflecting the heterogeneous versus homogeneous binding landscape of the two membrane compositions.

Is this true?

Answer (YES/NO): YES